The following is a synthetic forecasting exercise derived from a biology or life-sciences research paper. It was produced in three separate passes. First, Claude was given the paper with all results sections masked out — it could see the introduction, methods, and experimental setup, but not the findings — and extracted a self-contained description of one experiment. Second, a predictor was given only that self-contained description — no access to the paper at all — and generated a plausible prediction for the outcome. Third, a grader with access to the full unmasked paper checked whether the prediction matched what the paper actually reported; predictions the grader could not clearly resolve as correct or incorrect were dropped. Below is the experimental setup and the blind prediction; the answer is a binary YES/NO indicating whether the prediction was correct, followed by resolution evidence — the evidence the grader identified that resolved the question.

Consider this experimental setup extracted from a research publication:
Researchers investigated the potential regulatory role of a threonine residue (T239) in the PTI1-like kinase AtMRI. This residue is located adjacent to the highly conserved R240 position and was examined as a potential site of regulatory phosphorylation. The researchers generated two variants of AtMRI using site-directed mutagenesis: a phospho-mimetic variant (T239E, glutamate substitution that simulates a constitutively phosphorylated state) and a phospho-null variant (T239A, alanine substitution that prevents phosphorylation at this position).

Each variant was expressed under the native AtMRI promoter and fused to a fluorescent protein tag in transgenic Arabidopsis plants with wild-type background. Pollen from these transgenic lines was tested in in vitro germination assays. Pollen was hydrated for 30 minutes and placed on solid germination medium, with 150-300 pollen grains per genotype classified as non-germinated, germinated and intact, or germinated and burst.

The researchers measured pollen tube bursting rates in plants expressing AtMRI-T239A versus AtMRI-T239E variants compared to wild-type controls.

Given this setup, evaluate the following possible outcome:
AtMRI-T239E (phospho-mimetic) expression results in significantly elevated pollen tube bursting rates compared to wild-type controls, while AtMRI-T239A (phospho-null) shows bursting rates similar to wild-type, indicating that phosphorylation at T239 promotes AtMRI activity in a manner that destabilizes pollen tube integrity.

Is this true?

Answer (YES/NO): NO